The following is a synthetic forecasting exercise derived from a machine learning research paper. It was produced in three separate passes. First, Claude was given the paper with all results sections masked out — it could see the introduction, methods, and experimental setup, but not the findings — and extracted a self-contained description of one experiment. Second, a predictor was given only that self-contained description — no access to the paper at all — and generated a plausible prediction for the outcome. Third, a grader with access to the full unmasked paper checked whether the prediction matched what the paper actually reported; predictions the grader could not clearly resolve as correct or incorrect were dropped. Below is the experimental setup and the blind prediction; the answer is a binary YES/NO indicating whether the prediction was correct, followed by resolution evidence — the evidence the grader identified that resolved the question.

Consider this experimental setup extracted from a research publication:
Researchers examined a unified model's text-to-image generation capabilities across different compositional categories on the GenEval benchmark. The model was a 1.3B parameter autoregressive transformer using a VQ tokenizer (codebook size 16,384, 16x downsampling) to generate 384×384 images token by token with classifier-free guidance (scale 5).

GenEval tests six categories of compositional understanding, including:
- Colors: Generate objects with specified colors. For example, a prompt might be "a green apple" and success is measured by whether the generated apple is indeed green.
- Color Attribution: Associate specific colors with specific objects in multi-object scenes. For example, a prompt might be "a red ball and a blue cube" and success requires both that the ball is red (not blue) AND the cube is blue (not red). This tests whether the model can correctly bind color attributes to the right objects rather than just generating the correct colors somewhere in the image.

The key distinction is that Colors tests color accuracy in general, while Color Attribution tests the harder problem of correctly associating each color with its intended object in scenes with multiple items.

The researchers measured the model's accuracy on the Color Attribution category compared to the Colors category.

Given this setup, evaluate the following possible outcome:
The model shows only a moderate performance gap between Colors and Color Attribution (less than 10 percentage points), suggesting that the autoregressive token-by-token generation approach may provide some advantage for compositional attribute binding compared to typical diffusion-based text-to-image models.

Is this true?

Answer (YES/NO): NO